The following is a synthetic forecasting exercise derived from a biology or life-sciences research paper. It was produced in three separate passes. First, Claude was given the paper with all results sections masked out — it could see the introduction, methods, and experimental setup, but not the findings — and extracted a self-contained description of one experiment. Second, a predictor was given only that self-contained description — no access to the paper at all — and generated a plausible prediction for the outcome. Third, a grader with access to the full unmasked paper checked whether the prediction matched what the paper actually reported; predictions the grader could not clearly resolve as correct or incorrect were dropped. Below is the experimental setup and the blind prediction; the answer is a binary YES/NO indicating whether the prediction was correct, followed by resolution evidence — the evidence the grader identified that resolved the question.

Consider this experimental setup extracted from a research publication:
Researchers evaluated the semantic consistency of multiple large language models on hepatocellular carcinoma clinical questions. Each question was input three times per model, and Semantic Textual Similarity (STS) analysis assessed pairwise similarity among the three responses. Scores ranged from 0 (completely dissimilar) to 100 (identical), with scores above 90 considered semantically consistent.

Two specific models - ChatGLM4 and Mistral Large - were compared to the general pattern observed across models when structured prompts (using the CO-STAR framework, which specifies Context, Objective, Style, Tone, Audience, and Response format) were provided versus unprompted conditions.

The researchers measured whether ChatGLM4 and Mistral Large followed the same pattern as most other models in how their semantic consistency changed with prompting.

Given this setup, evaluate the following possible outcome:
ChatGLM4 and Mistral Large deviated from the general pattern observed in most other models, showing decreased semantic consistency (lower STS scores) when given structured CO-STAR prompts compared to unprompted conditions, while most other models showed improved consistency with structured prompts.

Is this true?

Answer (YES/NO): NO